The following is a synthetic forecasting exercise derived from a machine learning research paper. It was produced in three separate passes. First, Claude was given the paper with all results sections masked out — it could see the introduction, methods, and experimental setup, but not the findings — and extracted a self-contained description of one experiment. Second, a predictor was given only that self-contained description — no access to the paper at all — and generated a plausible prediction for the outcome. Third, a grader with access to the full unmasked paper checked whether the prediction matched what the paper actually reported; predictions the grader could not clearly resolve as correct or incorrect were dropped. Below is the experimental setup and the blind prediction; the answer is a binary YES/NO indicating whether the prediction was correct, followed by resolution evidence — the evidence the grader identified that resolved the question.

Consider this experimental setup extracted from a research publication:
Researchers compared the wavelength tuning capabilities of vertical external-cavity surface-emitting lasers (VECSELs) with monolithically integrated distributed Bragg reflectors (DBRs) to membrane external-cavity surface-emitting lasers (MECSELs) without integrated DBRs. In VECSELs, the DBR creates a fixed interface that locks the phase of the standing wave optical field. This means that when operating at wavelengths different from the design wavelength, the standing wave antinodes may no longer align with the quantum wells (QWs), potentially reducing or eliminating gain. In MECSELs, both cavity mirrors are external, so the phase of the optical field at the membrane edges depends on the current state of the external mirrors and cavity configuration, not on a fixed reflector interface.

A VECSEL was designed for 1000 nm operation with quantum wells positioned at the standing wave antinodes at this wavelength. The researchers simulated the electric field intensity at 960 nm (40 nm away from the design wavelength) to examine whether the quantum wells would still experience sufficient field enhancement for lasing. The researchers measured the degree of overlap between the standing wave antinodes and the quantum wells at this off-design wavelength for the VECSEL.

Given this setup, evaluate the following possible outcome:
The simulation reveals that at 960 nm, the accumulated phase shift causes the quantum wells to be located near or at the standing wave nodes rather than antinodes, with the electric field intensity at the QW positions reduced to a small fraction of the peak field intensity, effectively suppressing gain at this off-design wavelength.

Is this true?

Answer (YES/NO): YES